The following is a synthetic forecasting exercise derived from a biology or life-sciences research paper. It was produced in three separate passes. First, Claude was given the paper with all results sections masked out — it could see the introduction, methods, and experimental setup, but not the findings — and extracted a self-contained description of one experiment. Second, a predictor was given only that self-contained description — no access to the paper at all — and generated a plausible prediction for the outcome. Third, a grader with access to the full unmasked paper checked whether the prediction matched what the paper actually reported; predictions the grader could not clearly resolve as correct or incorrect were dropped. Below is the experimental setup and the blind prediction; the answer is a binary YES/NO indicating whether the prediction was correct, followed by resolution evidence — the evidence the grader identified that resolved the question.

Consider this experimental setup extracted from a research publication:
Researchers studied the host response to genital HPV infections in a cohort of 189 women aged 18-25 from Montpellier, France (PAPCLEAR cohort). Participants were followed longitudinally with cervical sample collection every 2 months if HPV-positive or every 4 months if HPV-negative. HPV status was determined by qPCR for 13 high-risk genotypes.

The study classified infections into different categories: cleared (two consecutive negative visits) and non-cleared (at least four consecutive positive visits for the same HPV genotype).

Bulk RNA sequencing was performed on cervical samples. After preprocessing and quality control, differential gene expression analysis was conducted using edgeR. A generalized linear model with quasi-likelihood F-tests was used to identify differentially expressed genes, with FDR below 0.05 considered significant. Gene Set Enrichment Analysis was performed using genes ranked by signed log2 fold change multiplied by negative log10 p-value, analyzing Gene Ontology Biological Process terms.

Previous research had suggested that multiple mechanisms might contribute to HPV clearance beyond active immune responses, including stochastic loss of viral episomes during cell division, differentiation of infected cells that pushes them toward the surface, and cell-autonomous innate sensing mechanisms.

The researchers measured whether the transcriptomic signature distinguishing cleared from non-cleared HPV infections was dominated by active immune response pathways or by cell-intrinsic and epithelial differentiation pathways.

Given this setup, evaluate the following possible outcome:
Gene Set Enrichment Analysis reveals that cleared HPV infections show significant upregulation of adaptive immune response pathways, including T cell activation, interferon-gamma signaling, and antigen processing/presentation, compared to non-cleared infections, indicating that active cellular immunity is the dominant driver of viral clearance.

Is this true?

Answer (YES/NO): NO